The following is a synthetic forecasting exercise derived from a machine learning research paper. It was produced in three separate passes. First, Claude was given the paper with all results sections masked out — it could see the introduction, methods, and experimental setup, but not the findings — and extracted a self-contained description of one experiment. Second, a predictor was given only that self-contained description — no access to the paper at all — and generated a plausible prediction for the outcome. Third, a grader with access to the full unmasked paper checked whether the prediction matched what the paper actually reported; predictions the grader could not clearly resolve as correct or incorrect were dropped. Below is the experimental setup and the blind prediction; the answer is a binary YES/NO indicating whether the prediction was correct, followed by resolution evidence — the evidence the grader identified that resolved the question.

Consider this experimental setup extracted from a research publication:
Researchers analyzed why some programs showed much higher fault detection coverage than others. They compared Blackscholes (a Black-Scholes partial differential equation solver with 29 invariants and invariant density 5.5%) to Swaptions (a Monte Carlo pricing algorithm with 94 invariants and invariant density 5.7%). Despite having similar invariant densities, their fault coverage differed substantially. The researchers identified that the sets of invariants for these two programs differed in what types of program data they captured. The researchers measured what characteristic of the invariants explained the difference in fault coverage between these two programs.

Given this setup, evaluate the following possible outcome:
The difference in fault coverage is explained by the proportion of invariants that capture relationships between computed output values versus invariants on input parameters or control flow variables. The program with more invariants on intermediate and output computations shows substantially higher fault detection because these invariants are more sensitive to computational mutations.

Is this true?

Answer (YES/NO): NO